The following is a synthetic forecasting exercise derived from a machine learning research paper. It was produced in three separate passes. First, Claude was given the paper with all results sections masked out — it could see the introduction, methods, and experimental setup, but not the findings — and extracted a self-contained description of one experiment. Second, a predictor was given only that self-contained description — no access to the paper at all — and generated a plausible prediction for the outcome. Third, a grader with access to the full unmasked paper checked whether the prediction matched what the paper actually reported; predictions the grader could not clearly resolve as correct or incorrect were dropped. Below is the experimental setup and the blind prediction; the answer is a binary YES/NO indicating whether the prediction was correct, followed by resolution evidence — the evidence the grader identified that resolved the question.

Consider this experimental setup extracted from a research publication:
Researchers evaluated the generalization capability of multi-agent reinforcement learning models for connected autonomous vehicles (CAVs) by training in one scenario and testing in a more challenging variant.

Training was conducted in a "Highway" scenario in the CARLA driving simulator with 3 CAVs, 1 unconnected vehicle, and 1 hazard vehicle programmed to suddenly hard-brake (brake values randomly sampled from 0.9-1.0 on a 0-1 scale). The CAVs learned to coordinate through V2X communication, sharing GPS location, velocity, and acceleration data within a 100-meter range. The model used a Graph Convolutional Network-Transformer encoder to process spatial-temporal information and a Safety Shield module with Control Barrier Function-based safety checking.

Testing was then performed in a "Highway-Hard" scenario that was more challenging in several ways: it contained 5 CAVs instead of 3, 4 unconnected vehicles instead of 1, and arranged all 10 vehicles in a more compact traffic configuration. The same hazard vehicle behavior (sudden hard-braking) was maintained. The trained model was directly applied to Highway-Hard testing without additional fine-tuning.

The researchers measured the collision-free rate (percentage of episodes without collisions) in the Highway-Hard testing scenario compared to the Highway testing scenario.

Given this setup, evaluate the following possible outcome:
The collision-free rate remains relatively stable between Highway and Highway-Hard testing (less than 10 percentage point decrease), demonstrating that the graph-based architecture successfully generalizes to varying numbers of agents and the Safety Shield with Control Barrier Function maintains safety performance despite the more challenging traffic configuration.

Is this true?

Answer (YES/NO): NO